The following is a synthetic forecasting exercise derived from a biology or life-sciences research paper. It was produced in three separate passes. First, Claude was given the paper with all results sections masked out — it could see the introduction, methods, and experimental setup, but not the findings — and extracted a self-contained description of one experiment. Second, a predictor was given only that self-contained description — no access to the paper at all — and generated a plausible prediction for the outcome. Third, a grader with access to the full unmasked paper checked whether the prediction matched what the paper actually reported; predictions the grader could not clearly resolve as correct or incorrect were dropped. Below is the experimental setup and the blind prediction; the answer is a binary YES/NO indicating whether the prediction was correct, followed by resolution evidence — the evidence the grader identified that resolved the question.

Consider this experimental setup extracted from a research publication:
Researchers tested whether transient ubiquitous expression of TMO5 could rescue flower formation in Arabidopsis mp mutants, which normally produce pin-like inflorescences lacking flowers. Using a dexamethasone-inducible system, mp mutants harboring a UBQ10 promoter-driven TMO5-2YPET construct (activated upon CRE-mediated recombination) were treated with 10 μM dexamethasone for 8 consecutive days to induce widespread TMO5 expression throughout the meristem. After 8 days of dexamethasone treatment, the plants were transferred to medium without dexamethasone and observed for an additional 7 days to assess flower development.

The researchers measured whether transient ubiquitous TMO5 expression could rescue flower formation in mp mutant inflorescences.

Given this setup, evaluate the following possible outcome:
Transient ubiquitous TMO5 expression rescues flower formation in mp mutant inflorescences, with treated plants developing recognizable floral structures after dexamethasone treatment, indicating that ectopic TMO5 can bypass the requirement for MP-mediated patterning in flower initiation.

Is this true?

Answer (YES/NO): YES